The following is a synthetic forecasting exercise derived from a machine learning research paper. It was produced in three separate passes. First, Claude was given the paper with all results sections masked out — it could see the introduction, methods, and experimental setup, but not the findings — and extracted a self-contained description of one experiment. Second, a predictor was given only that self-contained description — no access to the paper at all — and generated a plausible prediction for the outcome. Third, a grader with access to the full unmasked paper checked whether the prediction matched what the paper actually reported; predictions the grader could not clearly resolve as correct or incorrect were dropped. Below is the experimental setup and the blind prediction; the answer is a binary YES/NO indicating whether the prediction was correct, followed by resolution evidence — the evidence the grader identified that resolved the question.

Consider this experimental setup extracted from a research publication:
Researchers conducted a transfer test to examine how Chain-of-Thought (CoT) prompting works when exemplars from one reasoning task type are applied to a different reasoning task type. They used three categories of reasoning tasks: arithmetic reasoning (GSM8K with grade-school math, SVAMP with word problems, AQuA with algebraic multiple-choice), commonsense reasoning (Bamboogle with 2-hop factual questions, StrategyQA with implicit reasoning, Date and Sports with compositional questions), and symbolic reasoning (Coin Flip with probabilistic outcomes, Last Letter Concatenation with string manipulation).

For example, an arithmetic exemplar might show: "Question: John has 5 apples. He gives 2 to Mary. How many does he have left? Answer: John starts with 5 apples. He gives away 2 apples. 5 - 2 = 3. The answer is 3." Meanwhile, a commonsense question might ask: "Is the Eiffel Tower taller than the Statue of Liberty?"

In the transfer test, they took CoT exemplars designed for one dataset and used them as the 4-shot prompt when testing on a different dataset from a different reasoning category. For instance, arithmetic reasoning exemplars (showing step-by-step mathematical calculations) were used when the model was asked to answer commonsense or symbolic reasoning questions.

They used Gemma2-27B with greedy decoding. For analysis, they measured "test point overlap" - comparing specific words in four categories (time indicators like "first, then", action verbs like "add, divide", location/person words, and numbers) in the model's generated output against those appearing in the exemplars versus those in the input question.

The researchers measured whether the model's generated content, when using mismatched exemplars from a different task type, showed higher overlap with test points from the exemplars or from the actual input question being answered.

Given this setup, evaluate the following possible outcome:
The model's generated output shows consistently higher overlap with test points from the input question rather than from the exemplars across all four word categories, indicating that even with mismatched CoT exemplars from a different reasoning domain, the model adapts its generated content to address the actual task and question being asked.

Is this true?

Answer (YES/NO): NO